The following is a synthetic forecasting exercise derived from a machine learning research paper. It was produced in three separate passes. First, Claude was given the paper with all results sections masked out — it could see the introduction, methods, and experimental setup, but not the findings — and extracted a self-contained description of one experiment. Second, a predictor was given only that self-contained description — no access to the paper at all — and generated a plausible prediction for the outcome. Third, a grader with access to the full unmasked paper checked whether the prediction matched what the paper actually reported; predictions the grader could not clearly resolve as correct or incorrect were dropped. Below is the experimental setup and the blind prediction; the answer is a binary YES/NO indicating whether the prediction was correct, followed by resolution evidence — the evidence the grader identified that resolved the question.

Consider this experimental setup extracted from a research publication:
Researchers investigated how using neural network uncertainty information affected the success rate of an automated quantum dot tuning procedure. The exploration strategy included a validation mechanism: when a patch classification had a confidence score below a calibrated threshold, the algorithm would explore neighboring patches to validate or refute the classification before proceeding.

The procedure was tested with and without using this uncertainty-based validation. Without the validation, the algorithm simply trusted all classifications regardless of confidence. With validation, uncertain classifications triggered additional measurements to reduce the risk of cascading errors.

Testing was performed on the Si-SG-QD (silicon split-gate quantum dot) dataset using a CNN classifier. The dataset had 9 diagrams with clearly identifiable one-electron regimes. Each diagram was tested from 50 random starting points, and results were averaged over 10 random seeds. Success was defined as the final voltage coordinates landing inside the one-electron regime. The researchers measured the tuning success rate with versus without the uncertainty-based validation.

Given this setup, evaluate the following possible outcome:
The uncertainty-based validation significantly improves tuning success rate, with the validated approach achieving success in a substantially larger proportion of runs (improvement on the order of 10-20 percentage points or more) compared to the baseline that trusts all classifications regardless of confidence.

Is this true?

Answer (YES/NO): YES